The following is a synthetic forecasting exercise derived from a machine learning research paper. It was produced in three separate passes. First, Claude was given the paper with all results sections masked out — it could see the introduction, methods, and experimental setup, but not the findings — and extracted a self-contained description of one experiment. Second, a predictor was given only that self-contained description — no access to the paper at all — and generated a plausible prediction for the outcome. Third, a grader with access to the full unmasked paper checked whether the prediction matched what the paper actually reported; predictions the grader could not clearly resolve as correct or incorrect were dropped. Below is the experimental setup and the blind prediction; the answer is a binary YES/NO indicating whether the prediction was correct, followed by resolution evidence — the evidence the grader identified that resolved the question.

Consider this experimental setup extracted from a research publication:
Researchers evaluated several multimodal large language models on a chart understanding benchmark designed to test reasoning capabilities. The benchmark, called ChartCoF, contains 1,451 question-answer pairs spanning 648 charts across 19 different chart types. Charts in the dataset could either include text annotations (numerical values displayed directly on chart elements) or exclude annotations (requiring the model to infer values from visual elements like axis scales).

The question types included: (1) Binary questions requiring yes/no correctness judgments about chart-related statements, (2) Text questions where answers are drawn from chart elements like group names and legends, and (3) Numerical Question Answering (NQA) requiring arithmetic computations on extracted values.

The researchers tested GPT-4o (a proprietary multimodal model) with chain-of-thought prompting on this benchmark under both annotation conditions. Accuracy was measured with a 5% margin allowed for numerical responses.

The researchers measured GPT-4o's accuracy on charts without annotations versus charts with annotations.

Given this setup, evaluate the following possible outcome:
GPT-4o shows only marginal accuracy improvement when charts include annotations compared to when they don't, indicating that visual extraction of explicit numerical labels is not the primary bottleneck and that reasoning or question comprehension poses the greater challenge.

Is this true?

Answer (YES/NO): NO